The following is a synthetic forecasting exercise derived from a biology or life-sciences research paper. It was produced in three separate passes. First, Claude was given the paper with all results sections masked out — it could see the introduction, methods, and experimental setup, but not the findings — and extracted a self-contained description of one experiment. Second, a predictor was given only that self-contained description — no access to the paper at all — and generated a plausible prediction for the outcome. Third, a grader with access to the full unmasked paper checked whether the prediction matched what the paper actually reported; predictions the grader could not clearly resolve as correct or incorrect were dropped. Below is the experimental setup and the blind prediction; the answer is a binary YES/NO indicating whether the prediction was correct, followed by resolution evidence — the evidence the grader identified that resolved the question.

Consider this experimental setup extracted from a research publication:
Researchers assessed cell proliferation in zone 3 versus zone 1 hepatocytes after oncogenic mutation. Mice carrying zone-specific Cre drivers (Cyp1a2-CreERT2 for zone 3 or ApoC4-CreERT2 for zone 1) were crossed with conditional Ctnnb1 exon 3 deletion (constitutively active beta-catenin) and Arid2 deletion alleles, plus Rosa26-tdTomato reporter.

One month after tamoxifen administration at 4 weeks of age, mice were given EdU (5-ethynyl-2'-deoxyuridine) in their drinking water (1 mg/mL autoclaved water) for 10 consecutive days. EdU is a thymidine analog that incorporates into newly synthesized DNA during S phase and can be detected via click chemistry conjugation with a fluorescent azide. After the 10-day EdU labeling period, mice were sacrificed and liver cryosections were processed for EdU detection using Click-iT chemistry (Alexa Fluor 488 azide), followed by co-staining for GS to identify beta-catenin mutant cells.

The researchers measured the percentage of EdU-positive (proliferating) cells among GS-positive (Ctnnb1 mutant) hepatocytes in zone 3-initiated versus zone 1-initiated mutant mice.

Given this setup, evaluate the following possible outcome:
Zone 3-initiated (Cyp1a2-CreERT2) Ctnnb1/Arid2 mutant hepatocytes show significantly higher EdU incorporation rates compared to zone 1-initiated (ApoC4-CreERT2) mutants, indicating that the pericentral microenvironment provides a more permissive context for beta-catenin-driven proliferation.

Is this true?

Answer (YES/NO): NO